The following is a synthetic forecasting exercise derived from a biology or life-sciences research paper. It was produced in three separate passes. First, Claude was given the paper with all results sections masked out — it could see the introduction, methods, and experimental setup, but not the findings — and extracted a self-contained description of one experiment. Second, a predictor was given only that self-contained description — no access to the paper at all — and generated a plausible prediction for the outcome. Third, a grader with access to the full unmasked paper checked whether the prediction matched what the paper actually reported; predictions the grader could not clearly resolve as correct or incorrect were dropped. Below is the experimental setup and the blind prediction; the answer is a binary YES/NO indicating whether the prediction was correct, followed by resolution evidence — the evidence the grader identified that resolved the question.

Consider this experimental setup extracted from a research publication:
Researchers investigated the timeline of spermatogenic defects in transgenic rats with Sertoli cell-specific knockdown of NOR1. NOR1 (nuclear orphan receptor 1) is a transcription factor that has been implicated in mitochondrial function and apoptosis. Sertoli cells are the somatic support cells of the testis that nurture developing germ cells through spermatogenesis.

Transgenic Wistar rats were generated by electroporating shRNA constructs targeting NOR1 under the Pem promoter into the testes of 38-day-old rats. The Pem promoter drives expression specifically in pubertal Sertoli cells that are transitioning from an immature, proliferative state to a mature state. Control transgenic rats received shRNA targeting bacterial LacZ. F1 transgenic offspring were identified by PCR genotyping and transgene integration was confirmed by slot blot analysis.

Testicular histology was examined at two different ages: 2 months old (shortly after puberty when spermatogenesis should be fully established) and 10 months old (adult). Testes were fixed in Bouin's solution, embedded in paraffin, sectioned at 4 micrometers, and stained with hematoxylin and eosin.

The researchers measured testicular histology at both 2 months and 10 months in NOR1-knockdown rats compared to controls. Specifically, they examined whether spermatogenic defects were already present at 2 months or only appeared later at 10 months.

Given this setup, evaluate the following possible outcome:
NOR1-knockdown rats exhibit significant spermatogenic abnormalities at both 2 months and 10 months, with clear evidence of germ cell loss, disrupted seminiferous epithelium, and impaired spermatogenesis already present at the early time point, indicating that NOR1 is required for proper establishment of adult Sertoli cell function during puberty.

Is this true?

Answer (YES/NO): YES